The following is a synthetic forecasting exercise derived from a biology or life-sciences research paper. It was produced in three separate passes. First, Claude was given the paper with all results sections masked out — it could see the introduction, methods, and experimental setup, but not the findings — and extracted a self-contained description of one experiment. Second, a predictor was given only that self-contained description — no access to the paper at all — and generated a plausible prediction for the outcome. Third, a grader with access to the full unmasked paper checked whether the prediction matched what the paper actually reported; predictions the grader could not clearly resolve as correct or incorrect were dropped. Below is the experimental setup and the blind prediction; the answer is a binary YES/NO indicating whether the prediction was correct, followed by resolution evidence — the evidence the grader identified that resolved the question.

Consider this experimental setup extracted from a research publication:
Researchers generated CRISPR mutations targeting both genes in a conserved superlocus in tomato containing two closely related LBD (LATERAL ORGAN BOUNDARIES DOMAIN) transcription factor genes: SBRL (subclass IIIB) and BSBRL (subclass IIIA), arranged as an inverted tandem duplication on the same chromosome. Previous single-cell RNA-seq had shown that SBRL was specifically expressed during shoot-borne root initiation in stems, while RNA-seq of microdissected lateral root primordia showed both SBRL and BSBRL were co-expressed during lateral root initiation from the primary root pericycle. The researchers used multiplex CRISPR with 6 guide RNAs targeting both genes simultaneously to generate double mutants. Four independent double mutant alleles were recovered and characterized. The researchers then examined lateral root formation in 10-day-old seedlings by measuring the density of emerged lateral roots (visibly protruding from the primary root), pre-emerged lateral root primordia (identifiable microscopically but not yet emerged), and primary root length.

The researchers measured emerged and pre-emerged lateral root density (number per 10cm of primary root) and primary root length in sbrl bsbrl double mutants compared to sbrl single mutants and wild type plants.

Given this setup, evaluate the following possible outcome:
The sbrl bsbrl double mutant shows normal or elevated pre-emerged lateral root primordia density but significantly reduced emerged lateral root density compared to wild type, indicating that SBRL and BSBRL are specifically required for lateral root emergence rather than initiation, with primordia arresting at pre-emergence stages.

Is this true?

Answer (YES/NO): NO